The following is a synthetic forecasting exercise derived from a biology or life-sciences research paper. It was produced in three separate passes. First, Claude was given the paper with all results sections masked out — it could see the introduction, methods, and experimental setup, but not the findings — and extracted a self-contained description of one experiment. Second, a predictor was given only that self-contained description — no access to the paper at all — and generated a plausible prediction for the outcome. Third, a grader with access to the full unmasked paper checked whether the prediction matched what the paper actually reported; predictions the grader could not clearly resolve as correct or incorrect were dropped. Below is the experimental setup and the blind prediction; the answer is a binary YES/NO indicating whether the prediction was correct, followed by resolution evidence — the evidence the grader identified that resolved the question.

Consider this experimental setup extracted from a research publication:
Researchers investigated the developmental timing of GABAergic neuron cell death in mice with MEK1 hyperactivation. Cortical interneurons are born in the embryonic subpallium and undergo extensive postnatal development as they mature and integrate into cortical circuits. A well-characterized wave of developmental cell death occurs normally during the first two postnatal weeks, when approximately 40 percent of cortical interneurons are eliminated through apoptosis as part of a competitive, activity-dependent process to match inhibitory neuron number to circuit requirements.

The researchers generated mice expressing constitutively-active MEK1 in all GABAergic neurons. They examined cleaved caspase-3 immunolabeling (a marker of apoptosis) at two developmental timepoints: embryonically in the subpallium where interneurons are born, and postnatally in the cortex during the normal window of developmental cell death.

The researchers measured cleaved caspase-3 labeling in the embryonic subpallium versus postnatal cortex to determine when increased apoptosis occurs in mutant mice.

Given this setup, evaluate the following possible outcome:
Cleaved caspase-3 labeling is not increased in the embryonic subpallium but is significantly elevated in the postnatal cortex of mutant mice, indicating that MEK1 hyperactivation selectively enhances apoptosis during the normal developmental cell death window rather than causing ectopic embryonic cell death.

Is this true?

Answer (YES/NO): NO